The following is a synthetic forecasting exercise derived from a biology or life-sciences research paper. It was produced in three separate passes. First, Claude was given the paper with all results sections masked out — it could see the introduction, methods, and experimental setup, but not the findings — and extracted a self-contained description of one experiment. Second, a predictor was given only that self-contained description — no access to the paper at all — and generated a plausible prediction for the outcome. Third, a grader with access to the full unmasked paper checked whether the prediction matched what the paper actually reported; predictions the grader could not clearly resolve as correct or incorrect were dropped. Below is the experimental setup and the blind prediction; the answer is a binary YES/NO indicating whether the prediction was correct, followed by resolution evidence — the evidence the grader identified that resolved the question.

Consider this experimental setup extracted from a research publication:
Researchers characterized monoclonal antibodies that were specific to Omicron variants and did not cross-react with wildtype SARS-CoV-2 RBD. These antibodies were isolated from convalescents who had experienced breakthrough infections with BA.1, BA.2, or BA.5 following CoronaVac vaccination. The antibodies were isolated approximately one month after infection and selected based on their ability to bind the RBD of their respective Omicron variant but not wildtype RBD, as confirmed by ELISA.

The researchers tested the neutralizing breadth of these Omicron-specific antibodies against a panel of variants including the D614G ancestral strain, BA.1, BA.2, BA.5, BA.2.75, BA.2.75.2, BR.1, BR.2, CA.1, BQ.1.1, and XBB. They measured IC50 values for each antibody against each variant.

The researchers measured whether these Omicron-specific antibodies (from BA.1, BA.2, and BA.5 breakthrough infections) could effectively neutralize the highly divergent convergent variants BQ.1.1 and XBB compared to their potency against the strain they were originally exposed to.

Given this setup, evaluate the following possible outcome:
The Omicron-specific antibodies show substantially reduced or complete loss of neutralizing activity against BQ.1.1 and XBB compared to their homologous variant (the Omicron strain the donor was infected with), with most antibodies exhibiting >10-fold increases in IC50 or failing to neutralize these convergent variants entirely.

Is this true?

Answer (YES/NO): YES